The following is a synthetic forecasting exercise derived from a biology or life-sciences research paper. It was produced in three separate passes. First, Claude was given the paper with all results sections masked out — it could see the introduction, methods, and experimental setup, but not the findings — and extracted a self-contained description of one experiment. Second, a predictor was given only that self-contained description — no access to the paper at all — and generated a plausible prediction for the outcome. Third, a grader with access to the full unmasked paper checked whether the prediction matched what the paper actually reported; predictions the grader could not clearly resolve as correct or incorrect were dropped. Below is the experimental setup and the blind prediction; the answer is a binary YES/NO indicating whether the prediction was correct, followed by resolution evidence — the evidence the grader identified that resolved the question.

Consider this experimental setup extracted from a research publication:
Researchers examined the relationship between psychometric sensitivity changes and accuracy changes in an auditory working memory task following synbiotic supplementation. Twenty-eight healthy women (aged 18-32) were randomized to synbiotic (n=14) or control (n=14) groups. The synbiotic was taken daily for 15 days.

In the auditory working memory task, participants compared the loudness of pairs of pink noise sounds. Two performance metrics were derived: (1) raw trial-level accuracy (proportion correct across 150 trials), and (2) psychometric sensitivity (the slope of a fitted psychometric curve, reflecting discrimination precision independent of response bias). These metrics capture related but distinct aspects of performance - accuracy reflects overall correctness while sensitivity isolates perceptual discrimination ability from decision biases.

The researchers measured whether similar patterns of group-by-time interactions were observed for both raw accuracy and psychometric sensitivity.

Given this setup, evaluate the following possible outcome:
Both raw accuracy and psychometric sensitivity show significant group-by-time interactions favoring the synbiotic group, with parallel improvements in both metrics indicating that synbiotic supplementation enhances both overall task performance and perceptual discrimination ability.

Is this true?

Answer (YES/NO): NO